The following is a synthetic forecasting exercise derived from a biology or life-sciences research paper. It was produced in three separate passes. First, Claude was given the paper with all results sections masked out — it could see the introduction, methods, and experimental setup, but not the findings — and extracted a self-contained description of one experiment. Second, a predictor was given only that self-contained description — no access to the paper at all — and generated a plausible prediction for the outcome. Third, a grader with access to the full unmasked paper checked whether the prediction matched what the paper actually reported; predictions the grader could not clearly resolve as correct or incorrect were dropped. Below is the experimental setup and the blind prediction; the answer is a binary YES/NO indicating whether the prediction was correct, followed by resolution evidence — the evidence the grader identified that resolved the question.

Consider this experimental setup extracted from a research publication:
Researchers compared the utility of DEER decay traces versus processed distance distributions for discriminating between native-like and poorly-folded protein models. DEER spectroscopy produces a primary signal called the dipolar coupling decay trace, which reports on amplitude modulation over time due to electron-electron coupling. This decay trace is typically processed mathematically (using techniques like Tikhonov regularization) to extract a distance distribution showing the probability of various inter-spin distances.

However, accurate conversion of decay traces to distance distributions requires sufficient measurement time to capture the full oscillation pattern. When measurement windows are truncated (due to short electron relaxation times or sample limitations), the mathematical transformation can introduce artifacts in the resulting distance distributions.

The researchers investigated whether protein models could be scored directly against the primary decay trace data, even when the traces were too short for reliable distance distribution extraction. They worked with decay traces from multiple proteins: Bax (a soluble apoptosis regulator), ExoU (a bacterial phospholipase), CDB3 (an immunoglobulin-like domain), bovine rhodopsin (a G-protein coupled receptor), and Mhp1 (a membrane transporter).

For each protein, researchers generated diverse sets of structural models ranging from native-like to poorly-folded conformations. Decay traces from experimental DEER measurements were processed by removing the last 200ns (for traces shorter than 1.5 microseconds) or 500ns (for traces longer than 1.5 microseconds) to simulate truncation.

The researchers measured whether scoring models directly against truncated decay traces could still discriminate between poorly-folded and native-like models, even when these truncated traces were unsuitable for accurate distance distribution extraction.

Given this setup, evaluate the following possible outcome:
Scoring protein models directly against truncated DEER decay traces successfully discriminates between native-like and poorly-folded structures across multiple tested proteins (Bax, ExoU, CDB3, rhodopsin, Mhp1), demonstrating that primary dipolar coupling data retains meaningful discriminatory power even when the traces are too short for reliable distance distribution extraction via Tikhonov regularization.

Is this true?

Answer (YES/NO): NO